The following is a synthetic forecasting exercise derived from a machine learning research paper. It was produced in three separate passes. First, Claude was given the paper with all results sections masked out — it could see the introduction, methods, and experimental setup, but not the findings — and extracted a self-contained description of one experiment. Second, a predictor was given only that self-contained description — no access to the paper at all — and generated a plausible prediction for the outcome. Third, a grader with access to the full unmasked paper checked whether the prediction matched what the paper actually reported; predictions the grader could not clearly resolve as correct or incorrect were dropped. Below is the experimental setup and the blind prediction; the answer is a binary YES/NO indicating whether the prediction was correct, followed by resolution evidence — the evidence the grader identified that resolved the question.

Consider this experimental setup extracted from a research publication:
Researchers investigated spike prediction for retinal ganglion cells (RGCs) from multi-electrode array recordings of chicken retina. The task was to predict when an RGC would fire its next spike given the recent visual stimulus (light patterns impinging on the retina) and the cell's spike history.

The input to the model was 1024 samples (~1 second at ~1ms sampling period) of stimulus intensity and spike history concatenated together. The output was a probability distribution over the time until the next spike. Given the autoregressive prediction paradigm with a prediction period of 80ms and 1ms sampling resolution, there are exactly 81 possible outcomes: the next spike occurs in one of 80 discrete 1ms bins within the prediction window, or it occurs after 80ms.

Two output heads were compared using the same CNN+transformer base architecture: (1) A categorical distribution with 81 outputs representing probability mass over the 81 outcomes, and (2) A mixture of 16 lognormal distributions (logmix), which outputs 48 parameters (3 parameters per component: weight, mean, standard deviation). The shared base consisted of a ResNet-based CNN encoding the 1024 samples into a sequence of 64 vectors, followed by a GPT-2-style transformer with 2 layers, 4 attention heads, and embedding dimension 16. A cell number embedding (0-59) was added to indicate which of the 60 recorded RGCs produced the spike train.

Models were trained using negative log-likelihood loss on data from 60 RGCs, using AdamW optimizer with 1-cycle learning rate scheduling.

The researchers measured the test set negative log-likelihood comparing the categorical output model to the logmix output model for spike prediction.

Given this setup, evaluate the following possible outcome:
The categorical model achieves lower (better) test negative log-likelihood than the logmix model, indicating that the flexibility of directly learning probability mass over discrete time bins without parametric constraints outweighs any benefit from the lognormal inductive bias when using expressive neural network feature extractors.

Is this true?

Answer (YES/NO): YES